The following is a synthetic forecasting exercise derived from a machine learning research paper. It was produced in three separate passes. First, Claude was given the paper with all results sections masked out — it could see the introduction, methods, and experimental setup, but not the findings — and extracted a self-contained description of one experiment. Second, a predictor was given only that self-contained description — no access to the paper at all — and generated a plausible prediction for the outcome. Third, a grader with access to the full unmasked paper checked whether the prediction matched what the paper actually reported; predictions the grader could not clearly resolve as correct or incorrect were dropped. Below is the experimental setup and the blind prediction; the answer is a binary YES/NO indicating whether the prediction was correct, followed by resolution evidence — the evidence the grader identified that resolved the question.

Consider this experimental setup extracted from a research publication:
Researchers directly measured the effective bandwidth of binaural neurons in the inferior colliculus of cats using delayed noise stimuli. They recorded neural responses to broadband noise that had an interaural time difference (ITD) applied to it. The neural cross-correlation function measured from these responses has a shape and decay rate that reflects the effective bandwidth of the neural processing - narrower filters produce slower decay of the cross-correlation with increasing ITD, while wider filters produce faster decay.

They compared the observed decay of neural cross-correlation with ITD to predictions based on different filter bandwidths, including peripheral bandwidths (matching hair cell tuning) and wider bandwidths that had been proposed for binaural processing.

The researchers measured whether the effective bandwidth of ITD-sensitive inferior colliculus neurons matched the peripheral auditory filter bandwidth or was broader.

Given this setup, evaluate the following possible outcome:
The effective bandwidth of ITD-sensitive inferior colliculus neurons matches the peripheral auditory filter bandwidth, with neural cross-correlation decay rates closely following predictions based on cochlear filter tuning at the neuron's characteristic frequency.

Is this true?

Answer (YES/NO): YES